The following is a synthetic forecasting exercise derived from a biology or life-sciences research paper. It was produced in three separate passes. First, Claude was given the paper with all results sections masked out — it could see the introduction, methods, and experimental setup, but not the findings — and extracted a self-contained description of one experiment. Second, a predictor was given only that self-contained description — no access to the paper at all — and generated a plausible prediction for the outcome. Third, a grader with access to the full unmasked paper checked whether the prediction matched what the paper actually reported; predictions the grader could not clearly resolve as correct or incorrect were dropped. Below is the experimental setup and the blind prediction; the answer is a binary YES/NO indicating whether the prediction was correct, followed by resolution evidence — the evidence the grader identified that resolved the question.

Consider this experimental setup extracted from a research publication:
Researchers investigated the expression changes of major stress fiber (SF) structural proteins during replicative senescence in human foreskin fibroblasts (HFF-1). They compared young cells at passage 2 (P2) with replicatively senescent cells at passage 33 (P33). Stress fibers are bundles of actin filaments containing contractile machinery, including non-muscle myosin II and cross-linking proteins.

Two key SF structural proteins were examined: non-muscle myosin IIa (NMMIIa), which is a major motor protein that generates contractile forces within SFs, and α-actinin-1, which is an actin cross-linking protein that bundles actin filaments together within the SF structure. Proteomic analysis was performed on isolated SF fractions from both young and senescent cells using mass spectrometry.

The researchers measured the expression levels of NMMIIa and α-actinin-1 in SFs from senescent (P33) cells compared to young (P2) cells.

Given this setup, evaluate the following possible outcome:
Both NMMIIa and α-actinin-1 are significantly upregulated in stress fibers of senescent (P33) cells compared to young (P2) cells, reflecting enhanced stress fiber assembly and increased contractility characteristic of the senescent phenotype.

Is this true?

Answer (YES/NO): YES